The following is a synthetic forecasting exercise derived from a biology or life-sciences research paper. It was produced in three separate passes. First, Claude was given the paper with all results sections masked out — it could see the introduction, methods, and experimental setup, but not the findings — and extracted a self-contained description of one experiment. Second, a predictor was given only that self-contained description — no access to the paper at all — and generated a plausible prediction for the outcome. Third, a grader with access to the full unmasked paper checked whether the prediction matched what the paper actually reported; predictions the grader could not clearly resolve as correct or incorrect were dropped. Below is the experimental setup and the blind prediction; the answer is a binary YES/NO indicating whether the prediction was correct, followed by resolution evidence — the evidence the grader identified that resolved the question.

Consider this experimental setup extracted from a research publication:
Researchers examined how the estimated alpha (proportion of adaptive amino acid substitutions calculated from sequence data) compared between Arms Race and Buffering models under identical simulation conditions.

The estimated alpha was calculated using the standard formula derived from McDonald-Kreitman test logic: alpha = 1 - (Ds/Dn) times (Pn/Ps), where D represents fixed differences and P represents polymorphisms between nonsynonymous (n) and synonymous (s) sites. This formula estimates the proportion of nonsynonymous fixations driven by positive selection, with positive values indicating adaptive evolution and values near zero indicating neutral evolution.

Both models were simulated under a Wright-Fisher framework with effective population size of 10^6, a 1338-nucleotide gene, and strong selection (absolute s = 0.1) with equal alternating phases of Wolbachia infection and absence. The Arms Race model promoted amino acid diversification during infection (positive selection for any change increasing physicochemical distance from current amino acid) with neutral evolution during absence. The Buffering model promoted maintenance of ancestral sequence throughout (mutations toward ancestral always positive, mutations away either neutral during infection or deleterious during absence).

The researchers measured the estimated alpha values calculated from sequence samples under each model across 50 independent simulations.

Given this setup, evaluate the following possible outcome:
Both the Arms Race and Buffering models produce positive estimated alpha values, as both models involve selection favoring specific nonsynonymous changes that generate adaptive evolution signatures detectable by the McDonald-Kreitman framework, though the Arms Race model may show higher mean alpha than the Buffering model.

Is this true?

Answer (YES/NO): NO